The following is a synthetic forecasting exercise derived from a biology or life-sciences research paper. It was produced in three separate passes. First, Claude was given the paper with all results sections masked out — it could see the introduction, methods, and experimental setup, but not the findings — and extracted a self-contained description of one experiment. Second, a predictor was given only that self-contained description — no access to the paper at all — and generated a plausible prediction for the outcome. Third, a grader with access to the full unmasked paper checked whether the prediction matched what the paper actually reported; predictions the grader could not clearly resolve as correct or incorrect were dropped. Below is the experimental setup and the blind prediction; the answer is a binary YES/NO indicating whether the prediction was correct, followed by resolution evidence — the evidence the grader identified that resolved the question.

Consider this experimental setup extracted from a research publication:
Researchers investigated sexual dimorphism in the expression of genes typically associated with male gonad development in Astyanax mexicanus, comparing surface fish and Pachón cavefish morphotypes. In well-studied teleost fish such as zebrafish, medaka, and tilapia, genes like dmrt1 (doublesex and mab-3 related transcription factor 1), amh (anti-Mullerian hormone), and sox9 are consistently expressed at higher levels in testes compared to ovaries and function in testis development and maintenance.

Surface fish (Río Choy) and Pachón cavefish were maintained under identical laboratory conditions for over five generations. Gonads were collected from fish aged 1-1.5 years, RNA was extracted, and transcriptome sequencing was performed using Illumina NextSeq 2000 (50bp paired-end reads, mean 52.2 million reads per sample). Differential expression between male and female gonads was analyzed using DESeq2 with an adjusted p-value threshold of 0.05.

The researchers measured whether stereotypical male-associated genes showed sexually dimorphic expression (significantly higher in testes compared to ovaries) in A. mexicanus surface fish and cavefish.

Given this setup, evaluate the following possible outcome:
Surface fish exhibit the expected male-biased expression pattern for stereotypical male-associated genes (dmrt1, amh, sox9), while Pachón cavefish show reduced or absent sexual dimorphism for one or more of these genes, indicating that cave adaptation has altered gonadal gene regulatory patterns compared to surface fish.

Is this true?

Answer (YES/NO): NO